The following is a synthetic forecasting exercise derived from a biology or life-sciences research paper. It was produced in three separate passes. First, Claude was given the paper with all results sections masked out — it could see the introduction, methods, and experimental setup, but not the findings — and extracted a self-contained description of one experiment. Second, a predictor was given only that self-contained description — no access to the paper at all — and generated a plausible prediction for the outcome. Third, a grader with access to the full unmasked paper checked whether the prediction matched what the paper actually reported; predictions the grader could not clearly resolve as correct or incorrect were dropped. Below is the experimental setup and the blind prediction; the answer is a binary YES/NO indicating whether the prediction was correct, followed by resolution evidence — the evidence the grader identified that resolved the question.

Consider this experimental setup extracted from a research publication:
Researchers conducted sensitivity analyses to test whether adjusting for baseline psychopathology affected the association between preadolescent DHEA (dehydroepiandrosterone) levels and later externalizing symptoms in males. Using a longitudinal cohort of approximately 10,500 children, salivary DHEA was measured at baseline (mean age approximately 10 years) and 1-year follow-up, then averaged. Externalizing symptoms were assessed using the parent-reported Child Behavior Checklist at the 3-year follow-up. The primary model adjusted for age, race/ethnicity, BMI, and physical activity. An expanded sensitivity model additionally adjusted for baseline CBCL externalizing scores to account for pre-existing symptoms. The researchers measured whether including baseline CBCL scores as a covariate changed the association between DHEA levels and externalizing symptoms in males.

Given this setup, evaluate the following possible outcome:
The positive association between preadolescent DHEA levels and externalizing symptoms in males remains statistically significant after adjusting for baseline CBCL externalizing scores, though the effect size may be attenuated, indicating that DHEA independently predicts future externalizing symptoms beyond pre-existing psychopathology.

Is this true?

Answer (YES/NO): NO